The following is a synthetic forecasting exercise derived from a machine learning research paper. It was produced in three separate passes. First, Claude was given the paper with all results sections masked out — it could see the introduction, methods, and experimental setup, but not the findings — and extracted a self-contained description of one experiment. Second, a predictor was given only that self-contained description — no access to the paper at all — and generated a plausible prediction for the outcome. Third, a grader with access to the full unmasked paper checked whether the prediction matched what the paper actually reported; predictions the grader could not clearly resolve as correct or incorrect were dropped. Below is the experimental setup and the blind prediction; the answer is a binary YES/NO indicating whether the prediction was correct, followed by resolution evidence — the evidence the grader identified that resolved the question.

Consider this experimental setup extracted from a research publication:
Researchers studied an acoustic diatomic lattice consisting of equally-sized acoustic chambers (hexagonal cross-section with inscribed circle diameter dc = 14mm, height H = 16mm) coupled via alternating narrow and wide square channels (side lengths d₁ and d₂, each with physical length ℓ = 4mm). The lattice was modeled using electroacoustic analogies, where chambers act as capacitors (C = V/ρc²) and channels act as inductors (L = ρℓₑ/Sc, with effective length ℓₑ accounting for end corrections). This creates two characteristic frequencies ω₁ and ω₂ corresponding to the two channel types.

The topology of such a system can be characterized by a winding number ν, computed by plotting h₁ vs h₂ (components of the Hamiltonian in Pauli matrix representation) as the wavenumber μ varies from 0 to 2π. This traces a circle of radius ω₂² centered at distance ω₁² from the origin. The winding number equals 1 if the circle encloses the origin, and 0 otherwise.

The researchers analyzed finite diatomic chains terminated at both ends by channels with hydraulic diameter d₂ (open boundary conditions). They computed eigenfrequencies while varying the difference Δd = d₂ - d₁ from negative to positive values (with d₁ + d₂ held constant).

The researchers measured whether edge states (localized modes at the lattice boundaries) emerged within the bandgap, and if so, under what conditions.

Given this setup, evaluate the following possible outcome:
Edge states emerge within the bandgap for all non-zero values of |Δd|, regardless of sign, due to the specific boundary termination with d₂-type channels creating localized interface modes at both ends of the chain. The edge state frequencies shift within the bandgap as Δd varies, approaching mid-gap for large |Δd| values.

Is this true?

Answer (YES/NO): NO